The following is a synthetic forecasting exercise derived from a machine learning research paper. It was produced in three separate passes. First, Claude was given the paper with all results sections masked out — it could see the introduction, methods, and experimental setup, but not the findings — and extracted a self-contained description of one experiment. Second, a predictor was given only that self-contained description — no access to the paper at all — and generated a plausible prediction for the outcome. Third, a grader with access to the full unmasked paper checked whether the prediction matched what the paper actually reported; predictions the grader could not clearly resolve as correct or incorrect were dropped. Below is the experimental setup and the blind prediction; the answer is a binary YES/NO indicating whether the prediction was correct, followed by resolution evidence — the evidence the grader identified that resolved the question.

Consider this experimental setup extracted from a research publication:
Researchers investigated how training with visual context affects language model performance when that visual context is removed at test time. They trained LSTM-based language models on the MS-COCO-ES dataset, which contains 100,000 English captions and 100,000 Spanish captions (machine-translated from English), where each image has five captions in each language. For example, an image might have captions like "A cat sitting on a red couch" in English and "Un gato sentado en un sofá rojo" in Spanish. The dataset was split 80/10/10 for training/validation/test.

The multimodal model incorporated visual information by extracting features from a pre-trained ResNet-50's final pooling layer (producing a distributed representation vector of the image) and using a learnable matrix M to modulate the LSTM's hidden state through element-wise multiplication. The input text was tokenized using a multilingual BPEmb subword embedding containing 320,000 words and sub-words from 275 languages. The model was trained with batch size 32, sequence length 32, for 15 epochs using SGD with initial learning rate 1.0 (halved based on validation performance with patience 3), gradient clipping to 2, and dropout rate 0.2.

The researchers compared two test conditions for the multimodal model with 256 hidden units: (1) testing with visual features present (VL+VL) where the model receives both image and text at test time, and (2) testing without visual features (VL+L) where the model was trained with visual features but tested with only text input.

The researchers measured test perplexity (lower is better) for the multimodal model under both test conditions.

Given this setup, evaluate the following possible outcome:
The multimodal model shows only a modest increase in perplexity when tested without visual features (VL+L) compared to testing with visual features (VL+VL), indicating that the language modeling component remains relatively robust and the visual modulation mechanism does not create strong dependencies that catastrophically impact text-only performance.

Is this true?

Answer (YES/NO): NO